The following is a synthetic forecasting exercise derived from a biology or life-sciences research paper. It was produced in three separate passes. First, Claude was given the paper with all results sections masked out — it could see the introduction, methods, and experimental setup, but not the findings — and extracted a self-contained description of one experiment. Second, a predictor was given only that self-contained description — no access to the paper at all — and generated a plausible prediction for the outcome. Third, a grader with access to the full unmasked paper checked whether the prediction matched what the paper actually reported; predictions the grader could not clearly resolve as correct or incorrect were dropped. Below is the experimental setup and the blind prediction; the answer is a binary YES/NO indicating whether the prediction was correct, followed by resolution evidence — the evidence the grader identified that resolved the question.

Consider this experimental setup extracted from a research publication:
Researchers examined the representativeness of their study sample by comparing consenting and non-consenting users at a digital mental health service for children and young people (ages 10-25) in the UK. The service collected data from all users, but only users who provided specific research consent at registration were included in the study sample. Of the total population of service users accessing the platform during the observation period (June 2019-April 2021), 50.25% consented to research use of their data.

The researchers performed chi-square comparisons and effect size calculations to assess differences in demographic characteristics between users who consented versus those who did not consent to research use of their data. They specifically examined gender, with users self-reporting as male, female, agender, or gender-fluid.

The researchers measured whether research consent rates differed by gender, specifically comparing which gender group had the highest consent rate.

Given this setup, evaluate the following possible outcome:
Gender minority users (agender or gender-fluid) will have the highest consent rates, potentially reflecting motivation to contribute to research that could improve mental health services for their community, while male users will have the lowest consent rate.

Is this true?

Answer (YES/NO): NO